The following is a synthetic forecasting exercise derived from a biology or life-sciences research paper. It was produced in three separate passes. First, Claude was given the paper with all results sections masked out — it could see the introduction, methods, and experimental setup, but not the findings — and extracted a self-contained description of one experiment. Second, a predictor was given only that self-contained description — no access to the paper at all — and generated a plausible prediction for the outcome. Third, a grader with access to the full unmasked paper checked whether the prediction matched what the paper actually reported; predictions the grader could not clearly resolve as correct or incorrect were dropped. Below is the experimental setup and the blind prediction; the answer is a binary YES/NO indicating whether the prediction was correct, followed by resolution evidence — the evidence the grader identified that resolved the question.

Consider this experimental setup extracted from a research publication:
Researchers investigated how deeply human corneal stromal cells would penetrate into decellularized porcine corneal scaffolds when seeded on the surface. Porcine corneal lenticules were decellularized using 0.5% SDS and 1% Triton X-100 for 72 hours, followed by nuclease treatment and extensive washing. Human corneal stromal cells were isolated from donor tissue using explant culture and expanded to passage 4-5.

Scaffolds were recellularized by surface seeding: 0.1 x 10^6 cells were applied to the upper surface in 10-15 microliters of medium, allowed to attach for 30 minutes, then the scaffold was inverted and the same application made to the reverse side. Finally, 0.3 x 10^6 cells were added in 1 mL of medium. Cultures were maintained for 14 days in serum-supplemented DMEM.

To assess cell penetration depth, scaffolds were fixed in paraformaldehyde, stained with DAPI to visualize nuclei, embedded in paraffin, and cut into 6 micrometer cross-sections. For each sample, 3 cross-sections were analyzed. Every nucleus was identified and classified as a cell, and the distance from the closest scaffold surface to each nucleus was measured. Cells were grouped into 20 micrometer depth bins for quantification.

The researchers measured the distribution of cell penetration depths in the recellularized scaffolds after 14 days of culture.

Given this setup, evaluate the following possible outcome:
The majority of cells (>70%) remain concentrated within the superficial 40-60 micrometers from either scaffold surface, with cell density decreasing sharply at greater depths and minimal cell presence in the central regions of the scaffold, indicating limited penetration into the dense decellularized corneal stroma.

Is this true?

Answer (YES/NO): NO